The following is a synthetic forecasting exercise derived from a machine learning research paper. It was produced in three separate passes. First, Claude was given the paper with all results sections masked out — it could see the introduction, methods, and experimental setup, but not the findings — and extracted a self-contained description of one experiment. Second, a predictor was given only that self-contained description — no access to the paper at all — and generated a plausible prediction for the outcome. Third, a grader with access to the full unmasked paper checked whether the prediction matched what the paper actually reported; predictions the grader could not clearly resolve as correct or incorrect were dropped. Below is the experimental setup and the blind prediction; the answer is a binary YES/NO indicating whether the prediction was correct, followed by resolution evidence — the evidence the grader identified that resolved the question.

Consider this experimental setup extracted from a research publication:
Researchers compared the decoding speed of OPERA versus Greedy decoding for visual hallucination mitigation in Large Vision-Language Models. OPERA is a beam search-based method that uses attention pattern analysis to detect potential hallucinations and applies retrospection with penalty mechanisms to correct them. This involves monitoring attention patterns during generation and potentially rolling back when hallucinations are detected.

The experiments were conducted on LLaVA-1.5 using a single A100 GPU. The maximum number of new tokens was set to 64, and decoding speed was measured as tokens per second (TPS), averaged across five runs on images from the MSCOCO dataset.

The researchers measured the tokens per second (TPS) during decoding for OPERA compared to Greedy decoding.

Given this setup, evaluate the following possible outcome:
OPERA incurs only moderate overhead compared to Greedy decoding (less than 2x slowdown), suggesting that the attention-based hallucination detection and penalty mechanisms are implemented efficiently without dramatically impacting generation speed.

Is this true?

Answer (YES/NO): NO